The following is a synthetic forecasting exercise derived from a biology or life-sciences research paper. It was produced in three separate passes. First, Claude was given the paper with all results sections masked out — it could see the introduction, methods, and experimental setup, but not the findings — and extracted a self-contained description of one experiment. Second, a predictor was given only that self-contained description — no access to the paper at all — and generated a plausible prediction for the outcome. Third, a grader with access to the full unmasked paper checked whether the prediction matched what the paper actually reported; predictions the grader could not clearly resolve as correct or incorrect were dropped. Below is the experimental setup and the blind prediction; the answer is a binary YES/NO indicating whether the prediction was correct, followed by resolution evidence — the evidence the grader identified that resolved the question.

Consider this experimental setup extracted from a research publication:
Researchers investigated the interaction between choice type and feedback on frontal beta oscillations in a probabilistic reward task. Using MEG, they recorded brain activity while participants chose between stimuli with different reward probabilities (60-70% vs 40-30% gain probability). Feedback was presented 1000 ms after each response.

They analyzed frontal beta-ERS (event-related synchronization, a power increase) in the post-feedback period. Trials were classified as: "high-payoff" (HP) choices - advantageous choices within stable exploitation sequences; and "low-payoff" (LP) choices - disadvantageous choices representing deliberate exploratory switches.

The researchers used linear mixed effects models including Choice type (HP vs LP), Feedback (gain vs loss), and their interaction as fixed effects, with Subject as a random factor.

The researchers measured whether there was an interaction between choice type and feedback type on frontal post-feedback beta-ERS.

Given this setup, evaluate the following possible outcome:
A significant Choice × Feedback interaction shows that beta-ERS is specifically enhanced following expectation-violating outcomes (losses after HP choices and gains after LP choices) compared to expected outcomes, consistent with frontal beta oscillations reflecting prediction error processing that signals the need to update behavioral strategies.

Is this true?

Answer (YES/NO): NO